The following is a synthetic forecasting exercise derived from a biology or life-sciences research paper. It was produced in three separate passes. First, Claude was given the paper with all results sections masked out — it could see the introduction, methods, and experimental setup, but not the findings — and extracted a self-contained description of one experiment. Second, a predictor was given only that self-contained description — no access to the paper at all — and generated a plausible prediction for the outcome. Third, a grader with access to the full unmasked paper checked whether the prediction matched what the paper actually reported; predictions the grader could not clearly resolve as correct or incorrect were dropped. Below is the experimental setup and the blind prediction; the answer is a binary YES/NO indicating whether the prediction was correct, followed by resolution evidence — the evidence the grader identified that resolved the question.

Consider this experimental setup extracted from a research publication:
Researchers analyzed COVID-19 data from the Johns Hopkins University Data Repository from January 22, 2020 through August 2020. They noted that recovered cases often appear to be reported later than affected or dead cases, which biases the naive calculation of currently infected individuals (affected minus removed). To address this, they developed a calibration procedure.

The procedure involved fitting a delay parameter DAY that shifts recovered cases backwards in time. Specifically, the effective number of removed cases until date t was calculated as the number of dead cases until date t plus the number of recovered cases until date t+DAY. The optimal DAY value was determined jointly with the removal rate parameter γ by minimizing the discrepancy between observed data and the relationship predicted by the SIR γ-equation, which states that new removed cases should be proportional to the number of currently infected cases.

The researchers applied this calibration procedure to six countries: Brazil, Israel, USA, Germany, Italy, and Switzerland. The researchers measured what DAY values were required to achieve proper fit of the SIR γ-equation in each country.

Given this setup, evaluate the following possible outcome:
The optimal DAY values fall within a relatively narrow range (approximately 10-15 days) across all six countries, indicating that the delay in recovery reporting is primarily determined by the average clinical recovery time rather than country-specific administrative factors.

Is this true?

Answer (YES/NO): NO